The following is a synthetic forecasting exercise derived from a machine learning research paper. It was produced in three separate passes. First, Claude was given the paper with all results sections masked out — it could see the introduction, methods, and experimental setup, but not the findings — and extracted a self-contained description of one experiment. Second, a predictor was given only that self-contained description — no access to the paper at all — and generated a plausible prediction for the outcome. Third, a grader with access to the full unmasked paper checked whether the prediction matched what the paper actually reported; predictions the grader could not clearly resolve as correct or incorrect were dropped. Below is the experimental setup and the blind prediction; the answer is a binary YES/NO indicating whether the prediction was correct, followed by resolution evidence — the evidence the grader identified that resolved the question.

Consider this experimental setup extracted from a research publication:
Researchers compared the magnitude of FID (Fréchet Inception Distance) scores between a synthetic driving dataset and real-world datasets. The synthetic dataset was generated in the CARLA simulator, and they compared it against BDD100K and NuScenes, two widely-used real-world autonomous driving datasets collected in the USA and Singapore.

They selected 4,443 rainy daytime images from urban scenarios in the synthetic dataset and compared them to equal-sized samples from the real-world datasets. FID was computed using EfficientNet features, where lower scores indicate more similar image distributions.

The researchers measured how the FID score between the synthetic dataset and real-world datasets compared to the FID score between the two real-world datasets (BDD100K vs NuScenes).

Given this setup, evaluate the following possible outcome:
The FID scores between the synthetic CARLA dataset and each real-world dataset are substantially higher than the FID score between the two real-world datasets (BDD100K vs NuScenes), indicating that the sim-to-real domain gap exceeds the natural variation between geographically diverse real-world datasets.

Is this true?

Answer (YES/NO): YES